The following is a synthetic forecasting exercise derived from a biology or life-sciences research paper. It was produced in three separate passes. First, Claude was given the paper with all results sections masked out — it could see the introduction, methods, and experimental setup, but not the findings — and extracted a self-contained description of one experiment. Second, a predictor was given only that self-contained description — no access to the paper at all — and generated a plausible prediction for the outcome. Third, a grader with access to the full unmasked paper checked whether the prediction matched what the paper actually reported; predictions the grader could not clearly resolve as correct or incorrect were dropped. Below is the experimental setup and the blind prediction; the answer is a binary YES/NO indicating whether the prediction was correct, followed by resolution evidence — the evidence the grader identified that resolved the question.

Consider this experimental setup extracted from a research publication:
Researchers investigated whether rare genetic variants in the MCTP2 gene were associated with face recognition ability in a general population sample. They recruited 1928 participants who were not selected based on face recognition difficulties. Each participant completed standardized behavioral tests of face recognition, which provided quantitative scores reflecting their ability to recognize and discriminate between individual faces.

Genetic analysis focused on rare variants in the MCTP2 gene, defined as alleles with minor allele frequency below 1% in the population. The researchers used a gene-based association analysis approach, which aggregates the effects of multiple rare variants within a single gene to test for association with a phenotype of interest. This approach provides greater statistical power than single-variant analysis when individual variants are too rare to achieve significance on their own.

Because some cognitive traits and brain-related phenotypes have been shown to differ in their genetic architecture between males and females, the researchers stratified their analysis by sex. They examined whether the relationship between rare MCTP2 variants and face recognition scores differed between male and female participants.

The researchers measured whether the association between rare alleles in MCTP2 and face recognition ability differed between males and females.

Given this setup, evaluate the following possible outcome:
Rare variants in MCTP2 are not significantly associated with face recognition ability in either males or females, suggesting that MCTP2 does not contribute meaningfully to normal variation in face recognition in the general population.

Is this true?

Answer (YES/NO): NO